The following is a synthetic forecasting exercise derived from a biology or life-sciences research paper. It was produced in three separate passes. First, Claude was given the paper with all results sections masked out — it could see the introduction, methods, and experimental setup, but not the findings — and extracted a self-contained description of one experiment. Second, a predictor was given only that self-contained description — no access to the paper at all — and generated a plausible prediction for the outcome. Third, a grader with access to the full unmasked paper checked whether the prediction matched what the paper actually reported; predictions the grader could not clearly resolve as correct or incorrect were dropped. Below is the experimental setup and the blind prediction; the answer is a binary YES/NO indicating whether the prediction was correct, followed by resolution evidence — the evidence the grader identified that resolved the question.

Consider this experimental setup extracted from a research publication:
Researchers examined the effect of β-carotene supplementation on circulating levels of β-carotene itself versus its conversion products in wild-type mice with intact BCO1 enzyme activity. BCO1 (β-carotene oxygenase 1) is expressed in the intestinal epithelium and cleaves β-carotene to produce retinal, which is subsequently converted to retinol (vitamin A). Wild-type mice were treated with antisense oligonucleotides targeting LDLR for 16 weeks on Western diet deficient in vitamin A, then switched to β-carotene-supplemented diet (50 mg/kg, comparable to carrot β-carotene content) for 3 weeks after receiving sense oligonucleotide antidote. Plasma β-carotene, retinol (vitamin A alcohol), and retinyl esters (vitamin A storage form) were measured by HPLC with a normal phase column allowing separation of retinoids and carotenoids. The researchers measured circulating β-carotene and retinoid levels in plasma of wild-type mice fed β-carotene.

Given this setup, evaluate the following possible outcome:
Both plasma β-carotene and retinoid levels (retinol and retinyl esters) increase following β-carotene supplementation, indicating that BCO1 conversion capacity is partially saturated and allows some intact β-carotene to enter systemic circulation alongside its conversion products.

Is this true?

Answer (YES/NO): NO